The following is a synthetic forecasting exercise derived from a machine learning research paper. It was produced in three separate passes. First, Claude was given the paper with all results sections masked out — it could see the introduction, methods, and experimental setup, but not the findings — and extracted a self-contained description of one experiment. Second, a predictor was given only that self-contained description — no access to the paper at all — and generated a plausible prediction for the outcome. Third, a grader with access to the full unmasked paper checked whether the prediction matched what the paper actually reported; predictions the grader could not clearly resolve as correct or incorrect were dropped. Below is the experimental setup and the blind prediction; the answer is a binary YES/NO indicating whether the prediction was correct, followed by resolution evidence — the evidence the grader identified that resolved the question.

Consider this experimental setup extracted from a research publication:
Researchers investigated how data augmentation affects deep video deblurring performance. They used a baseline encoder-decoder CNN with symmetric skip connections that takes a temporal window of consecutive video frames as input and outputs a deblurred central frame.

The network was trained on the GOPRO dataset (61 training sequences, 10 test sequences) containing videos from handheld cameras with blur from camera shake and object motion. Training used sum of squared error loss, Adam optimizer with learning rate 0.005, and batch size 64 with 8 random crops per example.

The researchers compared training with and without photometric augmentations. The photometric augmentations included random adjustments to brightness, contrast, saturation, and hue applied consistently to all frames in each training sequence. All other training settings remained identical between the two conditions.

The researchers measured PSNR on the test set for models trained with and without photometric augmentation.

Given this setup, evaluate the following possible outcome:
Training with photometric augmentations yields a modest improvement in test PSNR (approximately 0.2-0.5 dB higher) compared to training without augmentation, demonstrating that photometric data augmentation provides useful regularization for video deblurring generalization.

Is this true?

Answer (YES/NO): NO